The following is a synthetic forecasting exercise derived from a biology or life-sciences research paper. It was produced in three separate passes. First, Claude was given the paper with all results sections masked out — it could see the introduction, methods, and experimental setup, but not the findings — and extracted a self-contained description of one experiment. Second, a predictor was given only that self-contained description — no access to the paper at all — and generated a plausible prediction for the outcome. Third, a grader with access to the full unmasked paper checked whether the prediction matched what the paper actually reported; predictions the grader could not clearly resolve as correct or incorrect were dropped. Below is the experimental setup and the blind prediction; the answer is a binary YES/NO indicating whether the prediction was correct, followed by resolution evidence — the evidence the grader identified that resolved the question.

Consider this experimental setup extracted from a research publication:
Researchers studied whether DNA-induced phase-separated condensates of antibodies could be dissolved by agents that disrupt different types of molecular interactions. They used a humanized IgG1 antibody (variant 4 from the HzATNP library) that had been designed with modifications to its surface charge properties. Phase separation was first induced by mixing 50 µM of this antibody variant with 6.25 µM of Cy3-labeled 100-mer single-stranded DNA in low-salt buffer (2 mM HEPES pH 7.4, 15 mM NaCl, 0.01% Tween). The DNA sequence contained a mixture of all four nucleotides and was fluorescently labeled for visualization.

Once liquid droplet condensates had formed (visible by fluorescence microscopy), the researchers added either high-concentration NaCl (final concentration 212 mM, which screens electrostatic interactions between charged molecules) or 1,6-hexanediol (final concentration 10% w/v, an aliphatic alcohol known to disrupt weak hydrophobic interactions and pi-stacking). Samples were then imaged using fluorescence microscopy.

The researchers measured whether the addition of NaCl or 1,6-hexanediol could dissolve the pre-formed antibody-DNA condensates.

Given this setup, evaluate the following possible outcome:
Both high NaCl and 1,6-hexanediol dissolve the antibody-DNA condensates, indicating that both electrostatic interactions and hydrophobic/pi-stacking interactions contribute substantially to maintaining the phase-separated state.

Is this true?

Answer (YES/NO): NO